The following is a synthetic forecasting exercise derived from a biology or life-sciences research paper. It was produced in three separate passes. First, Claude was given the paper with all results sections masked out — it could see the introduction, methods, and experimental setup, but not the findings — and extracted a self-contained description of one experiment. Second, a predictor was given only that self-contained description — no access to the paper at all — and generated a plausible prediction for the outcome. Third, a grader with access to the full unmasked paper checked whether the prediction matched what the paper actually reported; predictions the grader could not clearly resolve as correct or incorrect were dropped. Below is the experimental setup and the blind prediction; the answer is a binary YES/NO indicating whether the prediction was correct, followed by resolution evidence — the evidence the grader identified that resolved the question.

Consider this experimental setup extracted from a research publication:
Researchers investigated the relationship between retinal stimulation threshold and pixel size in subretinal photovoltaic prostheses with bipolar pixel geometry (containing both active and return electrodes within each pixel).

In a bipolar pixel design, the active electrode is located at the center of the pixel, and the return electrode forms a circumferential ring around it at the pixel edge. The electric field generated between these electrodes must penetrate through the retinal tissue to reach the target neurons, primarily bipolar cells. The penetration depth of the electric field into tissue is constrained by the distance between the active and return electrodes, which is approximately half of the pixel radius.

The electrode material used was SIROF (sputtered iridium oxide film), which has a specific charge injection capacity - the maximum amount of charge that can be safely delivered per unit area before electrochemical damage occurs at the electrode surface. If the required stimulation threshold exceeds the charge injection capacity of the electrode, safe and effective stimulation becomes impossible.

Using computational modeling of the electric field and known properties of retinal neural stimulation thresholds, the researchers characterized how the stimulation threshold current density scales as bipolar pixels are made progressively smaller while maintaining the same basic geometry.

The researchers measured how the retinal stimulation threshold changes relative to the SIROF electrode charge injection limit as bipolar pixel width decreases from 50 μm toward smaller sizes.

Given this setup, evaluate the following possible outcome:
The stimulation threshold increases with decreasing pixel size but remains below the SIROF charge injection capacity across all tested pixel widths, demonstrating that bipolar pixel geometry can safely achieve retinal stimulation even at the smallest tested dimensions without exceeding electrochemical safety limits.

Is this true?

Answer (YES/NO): NO